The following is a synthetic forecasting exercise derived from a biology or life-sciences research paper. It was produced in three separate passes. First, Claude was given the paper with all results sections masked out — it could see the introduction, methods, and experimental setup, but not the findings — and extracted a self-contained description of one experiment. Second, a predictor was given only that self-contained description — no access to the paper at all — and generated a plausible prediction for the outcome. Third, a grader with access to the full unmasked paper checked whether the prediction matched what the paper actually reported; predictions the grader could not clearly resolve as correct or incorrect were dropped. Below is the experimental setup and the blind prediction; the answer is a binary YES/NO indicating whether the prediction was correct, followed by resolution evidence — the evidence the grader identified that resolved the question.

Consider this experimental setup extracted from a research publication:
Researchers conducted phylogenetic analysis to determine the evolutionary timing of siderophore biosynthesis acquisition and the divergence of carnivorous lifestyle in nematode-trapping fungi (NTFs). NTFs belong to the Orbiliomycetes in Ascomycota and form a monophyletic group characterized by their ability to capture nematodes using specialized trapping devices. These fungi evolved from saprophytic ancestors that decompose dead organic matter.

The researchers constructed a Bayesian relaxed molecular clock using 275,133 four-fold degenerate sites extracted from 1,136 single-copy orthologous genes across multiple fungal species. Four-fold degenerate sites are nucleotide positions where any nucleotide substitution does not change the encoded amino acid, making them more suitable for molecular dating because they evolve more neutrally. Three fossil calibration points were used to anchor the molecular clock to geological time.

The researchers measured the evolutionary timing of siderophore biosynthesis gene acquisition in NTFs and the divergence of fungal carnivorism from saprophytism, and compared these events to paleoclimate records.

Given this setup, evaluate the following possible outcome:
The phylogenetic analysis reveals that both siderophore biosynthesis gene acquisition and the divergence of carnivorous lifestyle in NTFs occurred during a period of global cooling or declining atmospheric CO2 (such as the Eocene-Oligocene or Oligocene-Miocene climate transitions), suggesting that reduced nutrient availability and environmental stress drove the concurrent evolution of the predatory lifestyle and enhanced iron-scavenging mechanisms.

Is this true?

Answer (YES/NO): NO